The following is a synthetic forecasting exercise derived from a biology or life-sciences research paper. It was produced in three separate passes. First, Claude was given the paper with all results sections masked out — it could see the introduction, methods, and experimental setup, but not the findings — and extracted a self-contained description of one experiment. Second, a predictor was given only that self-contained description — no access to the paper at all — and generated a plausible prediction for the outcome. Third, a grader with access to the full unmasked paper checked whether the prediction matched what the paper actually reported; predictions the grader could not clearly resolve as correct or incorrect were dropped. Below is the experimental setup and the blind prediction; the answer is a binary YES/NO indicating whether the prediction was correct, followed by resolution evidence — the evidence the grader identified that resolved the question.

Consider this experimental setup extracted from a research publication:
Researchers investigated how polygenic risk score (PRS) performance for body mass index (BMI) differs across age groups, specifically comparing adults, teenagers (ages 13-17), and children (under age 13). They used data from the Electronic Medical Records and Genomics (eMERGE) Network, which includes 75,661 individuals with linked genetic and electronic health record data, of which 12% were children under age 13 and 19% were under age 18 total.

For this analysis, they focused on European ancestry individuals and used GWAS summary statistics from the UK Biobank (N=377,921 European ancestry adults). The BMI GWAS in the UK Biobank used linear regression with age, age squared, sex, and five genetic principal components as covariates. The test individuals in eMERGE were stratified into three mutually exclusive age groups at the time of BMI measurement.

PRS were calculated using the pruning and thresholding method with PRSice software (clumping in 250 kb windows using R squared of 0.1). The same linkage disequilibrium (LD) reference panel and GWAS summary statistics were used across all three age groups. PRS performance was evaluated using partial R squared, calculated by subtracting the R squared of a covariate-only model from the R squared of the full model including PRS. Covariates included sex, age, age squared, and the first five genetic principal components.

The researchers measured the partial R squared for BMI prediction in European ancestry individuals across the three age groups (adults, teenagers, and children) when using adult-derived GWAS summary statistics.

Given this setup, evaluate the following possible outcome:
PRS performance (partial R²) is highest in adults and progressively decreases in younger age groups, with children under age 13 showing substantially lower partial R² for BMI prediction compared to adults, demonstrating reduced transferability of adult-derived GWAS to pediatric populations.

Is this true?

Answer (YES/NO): NO